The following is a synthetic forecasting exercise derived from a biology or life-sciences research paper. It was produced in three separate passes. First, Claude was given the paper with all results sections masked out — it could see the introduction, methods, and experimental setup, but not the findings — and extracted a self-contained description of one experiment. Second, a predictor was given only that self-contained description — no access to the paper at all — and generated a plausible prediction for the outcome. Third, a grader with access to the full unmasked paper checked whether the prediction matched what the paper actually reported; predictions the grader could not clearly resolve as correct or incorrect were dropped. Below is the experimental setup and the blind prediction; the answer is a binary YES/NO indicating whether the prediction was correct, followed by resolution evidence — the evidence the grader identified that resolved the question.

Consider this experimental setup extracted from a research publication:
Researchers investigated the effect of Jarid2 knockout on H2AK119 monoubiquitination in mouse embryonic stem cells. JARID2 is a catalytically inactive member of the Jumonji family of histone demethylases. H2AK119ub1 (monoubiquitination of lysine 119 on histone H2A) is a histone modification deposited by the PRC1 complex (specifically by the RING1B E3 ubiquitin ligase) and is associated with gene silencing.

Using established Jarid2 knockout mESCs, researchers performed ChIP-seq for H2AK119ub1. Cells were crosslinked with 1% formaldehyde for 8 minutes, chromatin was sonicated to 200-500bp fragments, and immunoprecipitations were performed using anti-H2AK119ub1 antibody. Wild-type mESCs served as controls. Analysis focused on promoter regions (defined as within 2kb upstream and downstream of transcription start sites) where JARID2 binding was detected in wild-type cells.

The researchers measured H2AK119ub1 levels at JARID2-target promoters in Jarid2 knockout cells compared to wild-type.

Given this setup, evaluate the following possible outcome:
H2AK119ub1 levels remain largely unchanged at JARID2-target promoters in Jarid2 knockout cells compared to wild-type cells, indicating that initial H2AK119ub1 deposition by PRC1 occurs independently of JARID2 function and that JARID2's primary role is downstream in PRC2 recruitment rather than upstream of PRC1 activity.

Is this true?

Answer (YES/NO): NO